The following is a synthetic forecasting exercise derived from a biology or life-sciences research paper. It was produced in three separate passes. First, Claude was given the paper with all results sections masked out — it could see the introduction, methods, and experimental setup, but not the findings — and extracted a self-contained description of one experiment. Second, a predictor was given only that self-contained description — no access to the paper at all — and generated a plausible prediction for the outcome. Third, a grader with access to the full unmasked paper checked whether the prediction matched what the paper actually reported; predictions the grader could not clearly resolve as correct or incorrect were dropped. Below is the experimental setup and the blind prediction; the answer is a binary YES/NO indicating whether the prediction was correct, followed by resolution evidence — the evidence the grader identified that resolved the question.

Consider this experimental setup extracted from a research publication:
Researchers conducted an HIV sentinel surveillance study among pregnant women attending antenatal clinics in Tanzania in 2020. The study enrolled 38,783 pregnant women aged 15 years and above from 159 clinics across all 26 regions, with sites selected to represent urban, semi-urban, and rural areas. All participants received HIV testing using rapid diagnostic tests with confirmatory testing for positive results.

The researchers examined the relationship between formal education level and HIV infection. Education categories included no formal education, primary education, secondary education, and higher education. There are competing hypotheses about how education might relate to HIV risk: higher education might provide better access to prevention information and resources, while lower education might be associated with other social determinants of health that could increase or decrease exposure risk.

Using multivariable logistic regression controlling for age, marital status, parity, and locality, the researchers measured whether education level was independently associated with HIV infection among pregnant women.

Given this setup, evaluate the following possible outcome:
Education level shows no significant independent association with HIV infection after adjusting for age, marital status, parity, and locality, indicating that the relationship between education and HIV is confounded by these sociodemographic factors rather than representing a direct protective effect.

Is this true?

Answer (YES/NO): NO